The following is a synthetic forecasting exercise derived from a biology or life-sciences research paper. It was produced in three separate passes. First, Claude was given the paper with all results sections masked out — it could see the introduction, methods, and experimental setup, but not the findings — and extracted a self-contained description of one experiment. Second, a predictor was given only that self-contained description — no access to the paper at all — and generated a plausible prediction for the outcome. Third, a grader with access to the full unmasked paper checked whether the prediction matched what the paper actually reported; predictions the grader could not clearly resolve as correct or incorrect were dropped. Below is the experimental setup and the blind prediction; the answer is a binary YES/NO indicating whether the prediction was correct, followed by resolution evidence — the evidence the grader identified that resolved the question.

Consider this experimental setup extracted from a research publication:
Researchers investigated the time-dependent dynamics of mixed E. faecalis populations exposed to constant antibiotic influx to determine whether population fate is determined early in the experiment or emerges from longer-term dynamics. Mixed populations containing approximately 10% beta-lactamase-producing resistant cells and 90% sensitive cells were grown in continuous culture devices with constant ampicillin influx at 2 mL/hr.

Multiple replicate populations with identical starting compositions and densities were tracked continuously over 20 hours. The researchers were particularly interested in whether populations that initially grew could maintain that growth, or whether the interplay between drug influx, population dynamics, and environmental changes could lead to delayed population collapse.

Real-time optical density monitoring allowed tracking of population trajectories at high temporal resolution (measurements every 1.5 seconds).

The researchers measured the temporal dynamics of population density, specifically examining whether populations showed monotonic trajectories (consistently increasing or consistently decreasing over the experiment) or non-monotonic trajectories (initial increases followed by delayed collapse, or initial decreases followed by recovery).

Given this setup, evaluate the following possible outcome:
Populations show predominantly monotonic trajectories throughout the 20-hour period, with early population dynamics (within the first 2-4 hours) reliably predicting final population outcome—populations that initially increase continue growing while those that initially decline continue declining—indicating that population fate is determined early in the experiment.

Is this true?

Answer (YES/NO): NO